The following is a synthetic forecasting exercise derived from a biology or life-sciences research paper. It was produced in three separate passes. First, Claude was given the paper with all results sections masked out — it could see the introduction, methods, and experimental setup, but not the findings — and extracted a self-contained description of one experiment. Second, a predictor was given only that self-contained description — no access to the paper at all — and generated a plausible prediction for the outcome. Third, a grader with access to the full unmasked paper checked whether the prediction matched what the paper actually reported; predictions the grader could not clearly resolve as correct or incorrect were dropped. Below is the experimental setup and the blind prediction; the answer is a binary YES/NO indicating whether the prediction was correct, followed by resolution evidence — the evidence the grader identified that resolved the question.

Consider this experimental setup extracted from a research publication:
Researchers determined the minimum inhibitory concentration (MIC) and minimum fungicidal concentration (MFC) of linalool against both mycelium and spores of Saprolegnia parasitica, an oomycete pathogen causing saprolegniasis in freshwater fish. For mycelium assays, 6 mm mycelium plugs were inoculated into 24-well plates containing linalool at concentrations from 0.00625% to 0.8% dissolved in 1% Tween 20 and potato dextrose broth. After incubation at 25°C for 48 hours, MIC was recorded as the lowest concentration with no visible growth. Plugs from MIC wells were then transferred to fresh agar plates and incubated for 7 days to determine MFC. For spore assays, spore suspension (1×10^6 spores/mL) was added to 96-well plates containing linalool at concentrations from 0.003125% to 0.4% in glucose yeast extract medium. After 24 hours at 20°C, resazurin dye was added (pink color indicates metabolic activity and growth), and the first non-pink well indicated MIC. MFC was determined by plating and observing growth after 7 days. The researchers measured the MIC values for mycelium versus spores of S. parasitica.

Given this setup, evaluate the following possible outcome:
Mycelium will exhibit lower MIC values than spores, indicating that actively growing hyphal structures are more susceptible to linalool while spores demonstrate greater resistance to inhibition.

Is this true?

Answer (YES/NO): NO